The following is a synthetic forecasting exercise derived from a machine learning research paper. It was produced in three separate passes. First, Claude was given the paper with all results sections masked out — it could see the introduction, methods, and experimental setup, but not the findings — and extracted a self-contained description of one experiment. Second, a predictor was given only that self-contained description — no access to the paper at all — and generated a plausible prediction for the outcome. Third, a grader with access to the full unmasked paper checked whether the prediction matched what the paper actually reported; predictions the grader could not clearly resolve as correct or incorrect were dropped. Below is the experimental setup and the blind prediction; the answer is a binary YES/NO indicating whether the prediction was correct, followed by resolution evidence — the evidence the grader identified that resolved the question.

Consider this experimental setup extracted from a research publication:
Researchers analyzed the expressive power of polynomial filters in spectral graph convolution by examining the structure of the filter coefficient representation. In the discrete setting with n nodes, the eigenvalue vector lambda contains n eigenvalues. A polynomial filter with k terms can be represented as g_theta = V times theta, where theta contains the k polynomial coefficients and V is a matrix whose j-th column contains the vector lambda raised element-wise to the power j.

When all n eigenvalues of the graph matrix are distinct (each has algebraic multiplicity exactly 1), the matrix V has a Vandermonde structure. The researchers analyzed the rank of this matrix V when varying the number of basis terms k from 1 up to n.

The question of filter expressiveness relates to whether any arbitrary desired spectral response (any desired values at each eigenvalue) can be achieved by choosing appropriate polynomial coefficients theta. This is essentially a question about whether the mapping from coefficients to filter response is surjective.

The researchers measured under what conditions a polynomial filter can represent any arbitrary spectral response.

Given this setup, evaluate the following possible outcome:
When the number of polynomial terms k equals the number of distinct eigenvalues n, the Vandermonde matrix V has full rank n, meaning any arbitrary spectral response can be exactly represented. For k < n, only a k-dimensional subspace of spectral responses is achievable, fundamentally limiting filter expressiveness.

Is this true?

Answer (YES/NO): YES